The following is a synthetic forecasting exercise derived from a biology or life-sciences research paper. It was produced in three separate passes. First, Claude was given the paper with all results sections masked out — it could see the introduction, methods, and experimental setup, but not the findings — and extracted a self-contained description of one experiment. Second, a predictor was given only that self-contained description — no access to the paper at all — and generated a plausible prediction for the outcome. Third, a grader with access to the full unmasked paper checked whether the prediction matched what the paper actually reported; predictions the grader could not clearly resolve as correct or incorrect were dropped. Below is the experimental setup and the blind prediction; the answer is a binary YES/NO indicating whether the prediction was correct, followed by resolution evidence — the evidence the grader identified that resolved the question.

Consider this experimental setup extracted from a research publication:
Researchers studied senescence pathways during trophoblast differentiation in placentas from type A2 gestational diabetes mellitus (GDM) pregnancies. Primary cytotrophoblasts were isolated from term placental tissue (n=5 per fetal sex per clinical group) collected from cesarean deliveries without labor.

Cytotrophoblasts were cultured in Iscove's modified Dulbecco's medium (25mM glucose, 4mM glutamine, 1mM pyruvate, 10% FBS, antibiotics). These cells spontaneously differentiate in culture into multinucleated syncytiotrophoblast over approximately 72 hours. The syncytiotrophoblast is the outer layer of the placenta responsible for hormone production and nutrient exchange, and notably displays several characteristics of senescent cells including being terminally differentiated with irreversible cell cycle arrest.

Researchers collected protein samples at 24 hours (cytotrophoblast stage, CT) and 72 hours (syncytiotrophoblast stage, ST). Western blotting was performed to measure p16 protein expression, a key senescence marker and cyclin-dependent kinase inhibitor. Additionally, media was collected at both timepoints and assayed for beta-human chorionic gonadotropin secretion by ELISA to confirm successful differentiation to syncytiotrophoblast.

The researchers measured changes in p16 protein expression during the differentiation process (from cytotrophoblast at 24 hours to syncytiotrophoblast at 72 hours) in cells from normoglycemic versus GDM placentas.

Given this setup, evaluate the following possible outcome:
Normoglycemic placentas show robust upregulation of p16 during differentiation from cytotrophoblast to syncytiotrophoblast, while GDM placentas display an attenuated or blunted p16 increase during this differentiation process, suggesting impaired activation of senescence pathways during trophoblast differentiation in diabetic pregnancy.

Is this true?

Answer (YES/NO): NO